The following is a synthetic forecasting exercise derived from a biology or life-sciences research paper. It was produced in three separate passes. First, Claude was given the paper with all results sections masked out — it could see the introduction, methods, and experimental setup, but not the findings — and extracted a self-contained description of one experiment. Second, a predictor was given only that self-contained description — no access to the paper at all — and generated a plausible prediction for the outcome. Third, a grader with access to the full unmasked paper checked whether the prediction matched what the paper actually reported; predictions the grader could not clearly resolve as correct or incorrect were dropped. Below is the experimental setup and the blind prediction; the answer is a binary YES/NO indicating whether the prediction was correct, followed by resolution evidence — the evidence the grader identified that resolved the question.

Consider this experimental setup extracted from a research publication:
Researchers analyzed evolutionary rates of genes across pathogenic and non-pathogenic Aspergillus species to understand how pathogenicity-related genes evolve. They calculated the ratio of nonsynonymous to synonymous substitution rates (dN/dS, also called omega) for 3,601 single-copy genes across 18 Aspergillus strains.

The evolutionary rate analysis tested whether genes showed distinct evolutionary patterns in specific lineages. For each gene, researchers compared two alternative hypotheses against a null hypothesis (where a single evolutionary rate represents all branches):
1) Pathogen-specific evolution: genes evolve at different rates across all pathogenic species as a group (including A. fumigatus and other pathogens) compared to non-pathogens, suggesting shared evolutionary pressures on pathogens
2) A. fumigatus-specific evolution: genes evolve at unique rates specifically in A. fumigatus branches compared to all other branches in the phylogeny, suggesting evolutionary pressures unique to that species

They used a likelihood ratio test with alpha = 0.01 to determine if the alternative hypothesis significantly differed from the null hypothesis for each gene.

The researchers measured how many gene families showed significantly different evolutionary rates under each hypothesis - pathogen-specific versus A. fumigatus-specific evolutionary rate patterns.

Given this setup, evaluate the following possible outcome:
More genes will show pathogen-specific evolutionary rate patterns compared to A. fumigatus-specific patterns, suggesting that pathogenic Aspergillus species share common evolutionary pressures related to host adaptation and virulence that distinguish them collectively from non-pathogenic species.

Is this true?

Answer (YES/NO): YES